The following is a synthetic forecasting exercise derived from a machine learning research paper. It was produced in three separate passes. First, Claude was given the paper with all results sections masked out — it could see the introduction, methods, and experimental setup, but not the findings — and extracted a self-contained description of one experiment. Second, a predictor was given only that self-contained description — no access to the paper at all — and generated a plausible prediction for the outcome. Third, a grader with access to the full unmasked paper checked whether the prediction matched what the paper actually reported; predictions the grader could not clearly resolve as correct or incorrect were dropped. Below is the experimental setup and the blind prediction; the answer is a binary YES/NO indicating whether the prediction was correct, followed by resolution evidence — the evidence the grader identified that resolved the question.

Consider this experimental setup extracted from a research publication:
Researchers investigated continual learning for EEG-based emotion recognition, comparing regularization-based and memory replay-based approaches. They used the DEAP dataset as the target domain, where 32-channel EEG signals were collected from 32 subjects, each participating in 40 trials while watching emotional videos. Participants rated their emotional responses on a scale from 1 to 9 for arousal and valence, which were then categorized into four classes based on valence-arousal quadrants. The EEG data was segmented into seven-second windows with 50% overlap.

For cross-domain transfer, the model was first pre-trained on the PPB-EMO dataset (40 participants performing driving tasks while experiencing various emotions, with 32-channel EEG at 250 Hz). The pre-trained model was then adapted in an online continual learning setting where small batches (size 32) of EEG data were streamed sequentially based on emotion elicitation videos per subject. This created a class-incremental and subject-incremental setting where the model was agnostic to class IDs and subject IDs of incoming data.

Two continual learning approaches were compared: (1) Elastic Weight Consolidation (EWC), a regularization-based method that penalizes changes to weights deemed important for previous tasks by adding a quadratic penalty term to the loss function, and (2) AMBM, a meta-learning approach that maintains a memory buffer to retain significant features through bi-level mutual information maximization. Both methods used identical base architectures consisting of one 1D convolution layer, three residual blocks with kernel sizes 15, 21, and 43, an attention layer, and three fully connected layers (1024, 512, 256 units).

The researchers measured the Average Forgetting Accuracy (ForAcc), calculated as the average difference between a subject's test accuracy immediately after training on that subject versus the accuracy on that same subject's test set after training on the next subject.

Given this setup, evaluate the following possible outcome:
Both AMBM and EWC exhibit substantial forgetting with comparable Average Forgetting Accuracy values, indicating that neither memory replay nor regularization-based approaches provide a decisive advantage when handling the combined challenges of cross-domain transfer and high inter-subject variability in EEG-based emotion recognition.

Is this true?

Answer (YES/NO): NO